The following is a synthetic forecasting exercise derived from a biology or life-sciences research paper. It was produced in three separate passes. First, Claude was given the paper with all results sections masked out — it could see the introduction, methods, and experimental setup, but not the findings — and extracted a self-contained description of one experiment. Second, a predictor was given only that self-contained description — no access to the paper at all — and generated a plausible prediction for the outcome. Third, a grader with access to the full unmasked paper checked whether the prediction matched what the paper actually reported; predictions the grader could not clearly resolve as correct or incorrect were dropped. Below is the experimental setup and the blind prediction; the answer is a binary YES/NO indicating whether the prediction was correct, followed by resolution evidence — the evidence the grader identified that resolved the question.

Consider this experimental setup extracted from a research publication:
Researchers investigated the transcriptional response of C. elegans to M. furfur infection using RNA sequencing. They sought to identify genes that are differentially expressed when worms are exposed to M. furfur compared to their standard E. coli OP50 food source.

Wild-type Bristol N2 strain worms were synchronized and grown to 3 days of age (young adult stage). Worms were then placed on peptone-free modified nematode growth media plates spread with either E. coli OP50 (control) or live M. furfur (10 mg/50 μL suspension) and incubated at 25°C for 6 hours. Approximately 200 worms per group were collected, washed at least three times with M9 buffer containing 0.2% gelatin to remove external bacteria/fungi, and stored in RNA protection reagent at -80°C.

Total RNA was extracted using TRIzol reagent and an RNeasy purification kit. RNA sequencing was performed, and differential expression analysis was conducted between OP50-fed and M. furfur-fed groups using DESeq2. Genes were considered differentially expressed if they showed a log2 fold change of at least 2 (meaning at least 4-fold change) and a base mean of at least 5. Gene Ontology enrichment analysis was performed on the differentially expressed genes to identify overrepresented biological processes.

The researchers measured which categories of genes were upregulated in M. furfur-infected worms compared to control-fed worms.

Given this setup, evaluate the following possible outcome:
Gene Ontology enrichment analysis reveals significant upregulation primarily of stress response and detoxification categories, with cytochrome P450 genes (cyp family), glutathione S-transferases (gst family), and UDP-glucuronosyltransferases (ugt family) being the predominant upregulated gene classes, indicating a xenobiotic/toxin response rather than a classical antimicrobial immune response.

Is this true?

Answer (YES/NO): NO